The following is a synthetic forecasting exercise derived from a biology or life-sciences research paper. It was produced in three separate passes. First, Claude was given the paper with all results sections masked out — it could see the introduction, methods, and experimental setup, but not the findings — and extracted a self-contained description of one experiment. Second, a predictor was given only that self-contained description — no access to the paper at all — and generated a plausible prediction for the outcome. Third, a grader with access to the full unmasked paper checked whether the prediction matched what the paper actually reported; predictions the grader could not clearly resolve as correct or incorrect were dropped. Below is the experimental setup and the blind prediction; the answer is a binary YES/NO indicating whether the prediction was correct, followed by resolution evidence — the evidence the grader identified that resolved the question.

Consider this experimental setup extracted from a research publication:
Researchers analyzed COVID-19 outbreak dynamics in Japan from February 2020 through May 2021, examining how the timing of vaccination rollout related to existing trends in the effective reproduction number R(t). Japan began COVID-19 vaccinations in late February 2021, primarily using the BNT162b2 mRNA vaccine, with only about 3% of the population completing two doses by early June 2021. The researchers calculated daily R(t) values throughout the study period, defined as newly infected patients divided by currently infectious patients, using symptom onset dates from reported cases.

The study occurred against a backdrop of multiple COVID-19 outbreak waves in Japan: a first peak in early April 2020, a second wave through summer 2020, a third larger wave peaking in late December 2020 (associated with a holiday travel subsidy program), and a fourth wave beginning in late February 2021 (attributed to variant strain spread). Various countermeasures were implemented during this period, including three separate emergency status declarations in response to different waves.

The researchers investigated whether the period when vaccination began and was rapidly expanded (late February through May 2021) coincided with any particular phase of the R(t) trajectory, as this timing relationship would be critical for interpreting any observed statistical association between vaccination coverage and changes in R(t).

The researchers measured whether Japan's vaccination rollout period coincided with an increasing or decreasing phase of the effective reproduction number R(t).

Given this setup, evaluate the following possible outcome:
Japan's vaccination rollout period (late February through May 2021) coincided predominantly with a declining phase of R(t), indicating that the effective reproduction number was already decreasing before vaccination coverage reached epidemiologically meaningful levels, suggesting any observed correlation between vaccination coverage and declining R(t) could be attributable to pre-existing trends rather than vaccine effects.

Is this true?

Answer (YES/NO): YES